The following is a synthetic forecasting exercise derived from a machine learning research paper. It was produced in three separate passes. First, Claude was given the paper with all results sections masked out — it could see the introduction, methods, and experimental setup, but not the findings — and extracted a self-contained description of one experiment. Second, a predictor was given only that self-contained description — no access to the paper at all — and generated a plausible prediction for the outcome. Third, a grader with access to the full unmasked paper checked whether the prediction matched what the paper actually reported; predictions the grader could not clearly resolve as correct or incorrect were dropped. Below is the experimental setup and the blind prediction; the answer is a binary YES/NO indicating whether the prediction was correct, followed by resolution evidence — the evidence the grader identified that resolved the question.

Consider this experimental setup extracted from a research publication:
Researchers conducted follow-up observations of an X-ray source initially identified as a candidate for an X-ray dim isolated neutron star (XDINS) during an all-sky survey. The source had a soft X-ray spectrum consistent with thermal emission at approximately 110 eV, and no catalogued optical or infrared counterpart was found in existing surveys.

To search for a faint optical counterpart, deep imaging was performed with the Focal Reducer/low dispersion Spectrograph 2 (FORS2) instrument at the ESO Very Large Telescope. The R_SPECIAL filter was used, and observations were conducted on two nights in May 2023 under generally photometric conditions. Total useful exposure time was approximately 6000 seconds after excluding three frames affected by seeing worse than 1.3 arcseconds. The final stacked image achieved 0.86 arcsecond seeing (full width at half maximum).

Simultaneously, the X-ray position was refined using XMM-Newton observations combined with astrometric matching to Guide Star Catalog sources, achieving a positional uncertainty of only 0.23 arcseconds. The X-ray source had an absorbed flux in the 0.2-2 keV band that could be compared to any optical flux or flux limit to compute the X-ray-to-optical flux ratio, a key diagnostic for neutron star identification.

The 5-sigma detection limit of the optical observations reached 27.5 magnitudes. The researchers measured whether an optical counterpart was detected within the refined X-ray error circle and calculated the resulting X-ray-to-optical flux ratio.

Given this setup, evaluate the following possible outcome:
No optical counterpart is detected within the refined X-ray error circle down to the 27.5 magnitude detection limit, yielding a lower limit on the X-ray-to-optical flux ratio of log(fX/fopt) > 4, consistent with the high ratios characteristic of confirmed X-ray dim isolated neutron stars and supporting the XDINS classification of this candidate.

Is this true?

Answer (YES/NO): YES